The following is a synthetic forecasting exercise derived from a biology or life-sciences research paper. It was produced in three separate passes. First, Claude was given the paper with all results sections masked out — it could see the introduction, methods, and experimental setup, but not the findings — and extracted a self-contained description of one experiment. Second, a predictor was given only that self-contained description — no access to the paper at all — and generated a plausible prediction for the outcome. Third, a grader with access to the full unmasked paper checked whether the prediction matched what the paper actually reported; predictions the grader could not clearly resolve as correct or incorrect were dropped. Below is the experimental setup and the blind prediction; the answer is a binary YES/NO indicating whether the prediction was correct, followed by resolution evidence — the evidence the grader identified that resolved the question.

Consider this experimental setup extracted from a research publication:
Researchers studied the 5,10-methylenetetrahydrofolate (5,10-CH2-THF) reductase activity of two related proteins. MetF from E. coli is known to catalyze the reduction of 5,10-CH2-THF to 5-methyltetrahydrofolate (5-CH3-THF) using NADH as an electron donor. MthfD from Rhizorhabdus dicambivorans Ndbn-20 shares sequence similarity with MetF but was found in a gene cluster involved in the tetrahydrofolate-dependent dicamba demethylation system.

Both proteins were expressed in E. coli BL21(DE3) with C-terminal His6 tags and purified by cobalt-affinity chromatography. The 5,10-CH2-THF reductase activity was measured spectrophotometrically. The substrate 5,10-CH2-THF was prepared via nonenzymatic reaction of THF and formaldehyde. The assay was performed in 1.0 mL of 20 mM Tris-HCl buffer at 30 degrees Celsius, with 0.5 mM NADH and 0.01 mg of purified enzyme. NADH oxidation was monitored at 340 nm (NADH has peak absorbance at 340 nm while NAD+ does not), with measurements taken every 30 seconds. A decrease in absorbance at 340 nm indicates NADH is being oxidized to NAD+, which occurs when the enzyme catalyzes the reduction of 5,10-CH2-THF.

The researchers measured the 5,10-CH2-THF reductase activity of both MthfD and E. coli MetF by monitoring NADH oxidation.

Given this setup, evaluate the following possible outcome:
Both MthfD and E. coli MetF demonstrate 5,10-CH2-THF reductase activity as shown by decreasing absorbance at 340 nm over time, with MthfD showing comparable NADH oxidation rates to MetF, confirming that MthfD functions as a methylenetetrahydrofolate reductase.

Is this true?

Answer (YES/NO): NO